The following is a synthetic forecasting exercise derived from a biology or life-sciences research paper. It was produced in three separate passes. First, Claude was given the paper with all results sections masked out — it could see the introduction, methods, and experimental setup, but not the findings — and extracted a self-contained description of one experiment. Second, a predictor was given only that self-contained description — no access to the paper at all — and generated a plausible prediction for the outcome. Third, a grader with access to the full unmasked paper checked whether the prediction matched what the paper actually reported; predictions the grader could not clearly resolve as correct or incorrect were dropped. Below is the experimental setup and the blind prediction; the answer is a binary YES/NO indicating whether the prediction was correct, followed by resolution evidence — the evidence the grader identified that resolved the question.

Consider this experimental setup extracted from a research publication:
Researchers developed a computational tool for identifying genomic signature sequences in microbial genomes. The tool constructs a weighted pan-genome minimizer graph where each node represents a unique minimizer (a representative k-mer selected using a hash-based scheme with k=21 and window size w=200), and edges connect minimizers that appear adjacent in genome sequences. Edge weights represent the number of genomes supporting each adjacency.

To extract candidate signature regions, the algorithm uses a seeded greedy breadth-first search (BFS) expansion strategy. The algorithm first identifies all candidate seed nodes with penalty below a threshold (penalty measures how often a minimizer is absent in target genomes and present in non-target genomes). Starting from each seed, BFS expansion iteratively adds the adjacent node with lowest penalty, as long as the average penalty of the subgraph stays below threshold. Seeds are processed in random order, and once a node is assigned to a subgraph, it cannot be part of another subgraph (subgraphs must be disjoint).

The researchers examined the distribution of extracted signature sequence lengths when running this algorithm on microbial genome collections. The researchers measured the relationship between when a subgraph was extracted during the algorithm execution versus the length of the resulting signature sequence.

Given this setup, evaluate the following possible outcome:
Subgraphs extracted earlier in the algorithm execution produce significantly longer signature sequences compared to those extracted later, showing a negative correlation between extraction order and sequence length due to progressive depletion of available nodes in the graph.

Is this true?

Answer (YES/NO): YES